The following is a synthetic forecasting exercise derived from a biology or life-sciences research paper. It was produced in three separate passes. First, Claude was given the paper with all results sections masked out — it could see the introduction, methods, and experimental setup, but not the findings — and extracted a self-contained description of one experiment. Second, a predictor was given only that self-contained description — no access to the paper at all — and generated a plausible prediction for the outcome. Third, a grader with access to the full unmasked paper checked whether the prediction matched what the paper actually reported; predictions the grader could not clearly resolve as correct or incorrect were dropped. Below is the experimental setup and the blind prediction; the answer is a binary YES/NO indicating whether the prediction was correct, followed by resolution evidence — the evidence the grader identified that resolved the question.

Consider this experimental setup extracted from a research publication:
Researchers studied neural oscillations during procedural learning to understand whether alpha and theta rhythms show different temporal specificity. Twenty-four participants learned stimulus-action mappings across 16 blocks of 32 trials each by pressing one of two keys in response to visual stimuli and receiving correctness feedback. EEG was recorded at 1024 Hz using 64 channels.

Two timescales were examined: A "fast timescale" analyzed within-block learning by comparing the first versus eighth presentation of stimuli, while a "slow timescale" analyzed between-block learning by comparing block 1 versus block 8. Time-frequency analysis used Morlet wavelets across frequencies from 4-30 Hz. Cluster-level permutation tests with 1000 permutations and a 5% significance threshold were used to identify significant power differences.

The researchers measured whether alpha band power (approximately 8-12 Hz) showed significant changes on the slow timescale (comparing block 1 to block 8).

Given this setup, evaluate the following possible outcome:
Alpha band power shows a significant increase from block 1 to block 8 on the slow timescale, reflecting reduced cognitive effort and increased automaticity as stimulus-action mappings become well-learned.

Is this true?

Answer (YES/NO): NO